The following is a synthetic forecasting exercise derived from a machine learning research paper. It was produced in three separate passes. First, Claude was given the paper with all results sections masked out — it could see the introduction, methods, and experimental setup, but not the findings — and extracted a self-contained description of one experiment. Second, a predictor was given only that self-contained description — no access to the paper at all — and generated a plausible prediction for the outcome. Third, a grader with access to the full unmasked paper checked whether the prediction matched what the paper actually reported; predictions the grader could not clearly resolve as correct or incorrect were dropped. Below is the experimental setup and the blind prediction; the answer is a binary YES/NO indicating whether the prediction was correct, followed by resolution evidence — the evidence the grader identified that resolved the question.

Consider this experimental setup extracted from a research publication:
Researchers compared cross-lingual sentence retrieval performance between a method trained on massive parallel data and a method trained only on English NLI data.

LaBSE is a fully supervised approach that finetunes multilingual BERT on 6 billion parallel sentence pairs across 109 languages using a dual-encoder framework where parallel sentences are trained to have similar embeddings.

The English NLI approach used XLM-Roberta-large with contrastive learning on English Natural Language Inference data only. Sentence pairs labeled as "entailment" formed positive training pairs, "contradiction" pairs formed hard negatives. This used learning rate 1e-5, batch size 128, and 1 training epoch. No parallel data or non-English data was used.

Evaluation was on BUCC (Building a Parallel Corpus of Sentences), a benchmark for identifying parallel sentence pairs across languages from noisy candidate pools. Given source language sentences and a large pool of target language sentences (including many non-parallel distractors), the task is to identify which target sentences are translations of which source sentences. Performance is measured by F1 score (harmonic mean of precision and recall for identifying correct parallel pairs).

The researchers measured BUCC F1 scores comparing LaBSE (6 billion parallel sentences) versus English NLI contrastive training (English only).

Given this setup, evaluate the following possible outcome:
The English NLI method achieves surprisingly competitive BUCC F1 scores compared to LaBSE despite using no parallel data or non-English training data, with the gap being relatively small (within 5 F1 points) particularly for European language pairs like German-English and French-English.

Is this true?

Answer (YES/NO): YES